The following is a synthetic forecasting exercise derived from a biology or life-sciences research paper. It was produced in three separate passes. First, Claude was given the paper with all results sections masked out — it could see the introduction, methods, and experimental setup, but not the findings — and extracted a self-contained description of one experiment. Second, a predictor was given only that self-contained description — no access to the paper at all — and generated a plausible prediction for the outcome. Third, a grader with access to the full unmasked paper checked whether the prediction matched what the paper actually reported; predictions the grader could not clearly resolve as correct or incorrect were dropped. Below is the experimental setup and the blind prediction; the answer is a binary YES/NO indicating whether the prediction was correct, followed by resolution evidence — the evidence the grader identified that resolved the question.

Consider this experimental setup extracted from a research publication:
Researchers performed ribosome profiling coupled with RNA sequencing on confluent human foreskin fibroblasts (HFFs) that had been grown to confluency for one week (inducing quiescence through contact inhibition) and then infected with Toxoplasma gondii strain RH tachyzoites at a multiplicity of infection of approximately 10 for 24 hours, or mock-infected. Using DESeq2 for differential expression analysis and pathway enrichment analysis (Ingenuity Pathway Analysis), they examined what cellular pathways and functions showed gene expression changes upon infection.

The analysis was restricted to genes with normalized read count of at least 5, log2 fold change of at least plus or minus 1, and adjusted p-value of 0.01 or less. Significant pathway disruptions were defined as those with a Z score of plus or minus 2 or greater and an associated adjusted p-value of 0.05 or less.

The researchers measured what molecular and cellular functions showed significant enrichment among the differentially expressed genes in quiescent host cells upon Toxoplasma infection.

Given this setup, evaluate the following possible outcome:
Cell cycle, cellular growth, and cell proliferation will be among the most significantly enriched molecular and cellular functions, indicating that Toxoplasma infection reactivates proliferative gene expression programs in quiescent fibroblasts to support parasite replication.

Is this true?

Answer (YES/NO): YES